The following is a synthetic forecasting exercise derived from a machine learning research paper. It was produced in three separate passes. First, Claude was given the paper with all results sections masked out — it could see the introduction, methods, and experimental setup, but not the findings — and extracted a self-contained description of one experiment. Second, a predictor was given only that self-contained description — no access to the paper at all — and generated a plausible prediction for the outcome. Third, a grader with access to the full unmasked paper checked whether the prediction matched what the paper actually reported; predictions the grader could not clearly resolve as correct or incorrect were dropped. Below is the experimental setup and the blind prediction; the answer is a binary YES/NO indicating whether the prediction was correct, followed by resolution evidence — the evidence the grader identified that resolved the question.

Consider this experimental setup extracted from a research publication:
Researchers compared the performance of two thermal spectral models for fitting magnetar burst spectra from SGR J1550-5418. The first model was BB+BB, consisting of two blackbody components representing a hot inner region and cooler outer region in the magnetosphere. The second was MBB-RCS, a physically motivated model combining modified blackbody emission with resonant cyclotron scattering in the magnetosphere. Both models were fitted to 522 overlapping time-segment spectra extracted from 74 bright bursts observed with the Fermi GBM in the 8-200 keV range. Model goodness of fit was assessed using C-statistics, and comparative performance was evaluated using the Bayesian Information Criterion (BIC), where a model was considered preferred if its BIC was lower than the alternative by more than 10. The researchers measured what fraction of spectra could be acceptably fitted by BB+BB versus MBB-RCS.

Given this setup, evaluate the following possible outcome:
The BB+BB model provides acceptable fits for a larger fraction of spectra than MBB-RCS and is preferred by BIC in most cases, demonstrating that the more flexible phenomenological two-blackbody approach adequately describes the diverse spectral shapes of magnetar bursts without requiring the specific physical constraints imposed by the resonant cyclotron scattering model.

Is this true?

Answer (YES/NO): YES